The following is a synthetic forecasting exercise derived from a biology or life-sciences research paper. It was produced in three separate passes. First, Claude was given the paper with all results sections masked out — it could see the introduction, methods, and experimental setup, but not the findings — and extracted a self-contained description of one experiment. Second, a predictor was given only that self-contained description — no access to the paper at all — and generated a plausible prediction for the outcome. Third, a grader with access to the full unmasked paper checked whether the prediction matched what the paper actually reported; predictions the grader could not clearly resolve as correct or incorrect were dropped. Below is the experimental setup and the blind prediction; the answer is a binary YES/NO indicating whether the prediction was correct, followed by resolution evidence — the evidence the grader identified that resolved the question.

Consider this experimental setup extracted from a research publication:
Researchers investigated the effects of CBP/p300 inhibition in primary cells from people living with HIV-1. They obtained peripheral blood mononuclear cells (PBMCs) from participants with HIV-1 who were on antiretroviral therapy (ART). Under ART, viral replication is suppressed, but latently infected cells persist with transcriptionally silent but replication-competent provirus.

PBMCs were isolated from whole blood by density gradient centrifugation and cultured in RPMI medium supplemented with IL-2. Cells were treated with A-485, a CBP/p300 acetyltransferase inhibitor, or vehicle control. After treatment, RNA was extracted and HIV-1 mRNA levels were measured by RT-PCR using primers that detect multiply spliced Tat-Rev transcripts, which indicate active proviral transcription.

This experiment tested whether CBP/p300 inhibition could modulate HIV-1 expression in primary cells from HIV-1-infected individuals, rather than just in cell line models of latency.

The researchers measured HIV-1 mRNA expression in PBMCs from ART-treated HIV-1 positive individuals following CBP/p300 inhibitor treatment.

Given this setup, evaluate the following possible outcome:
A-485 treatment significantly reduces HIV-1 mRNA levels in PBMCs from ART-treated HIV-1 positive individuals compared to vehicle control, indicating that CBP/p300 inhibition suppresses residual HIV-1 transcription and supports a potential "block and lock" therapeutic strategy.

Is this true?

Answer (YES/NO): NO